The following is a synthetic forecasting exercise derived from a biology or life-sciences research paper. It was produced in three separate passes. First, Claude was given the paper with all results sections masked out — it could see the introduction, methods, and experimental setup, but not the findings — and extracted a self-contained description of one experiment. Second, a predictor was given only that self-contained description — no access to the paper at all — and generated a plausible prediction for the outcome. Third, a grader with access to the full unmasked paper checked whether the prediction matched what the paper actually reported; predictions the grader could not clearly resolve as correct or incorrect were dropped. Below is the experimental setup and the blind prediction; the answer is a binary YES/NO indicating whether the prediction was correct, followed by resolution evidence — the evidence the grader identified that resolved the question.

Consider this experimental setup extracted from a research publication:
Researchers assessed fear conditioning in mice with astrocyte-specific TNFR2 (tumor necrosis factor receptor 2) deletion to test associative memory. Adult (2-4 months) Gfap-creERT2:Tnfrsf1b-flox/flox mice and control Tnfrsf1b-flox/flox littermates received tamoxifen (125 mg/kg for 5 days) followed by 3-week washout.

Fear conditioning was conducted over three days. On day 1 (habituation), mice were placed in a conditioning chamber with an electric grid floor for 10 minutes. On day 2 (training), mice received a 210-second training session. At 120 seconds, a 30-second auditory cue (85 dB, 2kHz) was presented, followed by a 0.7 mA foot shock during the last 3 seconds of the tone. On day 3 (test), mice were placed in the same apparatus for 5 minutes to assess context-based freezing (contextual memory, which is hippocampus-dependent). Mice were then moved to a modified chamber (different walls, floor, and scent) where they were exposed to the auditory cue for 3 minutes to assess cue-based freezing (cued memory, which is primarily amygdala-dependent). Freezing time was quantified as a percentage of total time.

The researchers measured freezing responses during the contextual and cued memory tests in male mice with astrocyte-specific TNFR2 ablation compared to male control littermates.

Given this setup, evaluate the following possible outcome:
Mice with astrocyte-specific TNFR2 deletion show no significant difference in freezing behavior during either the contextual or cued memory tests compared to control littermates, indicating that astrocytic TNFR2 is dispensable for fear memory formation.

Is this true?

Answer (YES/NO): YES